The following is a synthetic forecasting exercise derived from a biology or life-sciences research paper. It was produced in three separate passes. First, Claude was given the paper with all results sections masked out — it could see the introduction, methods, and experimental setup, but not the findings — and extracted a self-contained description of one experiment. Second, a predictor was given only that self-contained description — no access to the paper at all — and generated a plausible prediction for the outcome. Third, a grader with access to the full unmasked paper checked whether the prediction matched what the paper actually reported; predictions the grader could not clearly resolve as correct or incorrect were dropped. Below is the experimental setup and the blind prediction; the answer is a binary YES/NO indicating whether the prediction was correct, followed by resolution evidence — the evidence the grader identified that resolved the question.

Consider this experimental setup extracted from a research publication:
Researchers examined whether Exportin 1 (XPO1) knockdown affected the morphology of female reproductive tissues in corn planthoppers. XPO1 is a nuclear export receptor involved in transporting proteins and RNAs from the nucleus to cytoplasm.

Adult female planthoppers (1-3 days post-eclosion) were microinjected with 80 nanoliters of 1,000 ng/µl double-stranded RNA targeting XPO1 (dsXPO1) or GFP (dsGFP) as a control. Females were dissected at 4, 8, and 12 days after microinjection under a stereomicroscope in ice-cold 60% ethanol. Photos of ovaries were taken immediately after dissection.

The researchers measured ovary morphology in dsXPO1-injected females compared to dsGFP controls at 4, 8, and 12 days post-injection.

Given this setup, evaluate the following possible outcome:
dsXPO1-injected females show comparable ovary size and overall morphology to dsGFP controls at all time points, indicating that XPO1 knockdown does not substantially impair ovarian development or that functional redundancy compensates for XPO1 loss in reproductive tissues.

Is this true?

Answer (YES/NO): NO